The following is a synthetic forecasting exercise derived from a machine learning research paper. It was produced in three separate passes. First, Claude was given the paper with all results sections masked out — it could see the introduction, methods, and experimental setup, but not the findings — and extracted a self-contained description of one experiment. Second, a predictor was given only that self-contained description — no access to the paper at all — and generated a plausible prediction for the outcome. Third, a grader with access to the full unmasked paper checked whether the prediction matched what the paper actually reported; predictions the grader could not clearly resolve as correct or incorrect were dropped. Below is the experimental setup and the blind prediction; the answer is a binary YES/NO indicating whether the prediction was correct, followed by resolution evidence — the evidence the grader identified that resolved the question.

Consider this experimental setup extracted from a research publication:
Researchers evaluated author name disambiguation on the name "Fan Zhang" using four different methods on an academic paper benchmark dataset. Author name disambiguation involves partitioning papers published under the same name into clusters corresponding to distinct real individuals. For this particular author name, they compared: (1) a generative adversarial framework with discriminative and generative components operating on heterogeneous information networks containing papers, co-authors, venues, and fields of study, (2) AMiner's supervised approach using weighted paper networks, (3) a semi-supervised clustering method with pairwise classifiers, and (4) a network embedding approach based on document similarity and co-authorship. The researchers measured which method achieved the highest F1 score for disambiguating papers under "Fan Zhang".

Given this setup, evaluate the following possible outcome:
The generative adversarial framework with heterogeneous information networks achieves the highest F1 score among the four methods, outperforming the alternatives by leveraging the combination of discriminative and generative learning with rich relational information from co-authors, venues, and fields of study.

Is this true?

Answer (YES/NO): NO